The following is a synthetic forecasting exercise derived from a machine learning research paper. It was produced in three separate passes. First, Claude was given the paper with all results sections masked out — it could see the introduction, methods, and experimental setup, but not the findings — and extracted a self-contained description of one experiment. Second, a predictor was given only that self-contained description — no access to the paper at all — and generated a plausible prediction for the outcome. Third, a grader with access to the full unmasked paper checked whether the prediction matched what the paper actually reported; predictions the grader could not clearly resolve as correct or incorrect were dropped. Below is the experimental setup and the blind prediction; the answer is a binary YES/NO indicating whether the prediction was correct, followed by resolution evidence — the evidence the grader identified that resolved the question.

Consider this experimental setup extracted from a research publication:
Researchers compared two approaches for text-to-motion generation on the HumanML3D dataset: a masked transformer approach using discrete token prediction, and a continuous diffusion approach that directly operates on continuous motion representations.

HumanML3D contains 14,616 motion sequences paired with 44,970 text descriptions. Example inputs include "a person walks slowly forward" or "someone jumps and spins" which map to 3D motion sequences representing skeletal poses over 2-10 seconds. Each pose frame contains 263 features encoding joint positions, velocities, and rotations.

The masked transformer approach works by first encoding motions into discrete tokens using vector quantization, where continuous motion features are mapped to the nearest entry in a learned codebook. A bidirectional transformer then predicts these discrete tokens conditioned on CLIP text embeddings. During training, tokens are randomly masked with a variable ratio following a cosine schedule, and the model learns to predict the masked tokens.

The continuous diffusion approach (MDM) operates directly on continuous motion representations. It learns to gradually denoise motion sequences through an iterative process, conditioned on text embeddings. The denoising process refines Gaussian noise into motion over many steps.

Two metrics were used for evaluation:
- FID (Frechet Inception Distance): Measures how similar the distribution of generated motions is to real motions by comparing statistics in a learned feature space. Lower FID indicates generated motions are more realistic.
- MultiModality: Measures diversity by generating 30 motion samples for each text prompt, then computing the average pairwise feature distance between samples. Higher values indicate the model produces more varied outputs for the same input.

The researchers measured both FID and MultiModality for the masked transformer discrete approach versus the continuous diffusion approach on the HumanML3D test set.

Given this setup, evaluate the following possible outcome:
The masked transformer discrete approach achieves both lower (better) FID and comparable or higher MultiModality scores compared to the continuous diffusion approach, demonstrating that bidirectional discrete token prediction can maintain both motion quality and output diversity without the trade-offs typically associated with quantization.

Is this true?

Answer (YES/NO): NO